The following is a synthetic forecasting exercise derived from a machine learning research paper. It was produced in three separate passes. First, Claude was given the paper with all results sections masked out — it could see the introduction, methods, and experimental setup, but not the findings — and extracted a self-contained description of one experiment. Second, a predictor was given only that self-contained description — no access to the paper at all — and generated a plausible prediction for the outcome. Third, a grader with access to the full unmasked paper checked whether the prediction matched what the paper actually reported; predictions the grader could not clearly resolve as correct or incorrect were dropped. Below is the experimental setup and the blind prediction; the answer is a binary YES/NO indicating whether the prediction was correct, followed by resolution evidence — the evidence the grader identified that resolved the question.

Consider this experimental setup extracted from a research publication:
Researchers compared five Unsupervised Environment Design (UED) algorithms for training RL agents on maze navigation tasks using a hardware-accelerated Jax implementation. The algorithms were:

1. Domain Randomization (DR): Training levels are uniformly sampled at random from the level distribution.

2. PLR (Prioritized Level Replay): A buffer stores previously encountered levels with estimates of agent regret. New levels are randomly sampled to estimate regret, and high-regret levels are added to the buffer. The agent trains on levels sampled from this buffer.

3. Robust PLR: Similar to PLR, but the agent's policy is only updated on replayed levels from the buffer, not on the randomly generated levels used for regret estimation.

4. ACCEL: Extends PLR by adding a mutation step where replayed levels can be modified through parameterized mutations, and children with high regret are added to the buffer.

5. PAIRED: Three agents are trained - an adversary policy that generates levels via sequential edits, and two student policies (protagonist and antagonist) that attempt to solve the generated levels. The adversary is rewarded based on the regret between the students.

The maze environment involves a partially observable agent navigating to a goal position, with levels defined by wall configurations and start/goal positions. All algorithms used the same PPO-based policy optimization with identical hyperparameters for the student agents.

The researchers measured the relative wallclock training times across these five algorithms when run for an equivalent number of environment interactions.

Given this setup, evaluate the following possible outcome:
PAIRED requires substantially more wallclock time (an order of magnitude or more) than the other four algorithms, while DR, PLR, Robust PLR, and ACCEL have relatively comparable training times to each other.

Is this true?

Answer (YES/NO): NO